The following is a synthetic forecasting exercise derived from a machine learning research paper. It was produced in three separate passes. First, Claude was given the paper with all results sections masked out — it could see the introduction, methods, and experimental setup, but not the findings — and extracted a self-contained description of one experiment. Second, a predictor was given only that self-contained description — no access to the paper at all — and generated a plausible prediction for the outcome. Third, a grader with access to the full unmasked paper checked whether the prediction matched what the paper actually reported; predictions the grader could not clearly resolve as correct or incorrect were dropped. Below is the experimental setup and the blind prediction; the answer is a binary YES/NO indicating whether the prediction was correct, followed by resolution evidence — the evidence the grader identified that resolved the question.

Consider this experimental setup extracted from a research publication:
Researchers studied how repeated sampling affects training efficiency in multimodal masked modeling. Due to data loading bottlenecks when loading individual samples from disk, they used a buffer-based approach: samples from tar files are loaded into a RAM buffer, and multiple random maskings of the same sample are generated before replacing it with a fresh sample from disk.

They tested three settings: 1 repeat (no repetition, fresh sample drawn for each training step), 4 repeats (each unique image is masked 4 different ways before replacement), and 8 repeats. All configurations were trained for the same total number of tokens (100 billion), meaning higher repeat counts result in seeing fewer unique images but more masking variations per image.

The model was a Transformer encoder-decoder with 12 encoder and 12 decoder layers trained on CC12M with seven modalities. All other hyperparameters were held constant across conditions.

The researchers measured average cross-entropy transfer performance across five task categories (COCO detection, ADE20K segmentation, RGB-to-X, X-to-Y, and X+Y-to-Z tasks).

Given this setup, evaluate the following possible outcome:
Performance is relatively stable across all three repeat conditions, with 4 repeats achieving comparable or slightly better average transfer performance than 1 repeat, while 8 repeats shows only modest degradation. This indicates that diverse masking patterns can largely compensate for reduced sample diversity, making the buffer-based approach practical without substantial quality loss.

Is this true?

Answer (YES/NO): YES